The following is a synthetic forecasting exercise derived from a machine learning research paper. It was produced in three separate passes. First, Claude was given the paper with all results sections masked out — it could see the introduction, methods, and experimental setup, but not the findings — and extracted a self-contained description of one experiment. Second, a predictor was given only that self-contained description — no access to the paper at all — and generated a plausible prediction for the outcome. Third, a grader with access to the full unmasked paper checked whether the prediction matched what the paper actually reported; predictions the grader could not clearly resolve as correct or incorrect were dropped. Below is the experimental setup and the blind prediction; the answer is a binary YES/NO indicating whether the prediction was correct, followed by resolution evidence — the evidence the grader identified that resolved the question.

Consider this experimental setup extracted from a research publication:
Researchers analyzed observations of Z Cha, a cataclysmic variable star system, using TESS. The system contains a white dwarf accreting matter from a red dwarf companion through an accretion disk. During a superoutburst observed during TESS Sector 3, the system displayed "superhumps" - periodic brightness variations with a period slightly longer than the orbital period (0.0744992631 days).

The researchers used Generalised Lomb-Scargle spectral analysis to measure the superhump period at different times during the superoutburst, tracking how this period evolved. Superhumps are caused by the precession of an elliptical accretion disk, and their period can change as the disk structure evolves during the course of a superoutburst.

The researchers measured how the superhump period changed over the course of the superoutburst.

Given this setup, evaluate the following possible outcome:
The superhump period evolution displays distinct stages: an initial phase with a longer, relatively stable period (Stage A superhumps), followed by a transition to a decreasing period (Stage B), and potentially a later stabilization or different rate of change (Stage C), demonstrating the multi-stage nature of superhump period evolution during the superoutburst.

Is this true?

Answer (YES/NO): NO